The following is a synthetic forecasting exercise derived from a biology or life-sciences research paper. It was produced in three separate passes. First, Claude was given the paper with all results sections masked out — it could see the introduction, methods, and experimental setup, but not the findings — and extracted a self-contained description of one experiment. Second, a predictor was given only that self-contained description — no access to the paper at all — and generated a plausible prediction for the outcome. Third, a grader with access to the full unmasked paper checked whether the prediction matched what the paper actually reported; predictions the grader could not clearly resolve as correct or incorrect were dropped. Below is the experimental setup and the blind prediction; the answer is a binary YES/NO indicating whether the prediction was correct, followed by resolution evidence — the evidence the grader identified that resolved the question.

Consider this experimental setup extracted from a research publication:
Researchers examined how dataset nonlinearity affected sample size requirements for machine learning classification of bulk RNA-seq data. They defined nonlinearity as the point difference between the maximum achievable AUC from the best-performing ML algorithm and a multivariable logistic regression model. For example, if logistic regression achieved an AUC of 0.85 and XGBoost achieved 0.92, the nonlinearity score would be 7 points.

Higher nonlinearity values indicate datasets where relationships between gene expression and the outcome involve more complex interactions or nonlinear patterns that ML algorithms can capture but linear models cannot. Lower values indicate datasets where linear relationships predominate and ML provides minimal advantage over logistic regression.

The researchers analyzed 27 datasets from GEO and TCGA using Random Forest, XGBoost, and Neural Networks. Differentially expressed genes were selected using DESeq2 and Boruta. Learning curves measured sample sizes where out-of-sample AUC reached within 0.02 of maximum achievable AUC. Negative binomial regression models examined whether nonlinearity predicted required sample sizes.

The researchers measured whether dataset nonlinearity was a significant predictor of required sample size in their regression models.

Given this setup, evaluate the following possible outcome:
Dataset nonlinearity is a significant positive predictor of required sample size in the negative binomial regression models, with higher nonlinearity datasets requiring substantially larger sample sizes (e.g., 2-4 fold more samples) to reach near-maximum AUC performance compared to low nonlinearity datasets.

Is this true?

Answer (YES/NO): YES